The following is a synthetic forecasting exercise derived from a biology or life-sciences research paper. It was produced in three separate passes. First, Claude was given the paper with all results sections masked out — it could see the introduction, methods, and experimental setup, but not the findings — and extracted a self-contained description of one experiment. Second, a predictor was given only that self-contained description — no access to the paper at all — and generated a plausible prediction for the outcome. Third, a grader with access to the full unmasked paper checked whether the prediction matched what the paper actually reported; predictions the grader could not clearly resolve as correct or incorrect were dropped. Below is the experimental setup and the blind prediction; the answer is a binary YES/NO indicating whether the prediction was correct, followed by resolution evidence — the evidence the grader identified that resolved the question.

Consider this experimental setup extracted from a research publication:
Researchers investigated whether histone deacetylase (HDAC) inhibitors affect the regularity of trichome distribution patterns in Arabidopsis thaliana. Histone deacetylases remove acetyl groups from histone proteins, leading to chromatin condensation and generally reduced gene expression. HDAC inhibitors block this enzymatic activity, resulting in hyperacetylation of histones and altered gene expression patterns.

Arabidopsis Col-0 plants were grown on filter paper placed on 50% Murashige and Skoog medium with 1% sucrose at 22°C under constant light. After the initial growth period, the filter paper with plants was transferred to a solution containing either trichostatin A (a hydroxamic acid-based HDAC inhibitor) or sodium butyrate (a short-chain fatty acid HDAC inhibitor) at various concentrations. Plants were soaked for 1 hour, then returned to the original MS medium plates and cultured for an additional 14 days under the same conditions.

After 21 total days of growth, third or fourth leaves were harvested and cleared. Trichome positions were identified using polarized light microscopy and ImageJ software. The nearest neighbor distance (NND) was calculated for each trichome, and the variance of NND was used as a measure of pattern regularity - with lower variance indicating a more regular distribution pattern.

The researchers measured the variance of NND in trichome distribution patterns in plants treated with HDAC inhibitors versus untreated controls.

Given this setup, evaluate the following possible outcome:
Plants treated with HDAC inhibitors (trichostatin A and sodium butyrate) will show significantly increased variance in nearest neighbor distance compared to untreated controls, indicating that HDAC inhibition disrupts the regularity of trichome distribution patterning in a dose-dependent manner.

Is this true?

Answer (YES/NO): NO